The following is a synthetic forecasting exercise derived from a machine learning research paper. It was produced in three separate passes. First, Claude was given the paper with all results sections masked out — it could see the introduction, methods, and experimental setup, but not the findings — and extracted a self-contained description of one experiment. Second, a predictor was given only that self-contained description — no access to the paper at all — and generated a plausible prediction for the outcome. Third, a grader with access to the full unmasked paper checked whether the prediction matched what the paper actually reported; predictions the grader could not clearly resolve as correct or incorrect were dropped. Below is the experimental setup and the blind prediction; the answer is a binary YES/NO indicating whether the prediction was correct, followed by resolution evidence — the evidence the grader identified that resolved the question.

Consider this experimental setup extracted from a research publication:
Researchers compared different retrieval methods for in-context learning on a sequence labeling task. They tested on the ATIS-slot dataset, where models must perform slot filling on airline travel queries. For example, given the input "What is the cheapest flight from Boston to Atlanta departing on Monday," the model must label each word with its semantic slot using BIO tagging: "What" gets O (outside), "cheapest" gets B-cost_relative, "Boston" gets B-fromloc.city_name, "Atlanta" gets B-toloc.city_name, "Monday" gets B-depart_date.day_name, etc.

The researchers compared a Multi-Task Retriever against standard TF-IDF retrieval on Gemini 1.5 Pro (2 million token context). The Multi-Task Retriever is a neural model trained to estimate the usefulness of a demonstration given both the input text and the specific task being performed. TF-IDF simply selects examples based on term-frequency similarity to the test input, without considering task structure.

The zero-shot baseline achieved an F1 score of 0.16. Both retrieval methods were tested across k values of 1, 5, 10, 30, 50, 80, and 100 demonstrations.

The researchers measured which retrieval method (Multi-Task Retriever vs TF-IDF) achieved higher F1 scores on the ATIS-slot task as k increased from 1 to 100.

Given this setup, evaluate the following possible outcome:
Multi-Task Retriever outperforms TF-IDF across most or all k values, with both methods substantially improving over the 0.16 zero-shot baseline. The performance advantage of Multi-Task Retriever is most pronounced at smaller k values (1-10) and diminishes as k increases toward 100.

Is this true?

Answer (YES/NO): NO